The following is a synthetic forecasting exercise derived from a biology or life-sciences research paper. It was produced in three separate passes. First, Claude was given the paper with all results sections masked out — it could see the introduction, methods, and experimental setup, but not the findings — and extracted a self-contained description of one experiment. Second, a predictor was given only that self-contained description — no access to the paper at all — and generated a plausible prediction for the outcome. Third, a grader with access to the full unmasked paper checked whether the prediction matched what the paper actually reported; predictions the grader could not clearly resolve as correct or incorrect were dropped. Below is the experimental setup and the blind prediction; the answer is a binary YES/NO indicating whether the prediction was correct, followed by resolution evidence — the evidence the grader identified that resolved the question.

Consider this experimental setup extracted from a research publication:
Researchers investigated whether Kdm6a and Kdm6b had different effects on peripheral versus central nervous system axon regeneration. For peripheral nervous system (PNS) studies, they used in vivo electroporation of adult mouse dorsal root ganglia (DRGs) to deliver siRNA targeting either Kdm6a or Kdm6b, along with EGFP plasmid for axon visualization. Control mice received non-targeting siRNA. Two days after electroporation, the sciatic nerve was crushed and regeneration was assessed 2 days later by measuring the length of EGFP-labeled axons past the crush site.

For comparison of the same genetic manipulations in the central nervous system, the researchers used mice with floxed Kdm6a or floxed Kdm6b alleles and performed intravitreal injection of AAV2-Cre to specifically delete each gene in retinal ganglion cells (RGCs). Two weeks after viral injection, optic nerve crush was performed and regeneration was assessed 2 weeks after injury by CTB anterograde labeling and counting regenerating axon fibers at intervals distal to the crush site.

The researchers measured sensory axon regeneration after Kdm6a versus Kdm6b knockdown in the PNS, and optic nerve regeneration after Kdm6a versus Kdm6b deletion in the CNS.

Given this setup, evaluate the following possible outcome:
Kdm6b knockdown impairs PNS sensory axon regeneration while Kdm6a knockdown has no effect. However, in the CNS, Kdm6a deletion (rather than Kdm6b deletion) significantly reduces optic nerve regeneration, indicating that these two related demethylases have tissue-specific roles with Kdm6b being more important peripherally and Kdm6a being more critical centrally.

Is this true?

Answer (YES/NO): NO